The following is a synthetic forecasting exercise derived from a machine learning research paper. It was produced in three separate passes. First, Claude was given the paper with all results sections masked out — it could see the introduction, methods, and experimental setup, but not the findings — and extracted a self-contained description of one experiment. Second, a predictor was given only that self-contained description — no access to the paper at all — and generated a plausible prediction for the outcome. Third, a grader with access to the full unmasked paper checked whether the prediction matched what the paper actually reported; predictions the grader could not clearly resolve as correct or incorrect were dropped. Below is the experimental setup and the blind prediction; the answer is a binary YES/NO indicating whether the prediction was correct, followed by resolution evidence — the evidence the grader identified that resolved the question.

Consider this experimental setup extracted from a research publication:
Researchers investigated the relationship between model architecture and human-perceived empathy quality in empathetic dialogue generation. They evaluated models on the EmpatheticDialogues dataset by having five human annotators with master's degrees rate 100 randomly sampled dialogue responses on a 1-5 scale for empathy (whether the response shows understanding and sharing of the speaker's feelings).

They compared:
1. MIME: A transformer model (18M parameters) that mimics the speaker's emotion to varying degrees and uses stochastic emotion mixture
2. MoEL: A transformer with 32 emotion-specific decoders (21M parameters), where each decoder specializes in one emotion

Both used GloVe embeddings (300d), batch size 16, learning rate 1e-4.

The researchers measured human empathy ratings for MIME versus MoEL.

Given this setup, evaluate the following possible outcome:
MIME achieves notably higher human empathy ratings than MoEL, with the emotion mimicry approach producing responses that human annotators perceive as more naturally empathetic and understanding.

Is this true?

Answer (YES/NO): NO